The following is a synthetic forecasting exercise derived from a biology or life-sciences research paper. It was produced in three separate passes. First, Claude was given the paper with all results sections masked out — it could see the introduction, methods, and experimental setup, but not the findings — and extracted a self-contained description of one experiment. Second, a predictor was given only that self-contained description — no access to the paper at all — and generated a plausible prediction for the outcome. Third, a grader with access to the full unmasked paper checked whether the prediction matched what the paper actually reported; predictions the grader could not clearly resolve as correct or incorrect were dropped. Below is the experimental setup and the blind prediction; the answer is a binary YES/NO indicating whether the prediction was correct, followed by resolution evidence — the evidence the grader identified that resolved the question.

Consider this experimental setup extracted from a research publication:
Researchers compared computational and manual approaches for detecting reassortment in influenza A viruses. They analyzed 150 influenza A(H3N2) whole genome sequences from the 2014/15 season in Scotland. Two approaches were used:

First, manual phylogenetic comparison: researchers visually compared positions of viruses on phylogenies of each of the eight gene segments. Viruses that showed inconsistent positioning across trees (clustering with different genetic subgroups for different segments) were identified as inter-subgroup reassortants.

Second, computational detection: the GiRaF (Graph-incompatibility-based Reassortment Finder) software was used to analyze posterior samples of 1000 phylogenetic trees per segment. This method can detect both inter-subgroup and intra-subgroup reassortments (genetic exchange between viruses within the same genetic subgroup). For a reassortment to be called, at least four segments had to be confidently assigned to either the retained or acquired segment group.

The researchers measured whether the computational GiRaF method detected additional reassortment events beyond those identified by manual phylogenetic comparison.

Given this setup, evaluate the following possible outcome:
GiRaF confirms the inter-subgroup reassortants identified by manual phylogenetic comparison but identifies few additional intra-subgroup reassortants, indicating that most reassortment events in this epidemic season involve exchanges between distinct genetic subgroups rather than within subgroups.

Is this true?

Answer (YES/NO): YES